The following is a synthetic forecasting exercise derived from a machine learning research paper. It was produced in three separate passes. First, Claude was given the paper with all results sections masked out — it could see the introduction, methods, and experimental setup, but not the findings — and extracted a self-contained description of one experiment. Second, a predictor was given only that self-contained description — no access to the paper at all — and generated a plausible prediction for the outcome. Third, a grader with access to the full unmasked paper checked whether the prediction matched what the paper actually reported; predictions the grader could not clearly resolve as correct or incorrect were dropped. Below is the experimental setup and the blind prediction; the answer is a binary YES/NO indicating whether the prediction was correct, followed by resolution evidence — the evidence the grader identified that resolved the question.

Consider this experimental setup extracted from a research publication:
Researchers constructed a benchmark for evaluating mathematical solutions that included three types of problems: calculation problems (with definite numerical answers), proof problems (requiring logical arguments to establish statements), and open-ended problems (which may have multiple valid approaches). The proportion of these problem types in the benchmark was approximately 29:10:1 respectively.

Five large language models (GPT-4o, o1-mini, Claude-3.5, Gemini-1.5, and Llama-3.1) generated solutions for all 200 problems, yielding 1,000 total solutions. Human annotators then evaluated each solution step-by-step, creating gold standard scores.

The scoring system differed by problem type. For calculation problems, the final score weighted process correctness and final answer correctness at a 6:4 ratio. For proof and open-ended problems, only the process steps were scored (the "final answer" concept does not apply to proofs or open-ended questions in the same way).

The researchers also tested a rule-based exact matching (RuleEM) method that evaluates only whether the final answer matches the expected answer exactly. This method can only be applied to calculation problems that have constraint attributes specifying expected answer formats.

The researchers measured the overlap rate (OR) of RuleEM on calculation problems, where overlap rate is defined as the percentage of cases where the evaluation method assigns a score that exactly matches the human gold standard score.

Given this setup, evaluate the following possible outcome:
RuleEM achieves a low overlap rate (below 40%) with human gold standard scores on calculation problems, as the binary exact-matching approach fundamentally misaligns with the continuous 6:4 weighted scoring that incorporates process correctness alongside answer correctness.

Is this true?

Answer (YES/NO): NO